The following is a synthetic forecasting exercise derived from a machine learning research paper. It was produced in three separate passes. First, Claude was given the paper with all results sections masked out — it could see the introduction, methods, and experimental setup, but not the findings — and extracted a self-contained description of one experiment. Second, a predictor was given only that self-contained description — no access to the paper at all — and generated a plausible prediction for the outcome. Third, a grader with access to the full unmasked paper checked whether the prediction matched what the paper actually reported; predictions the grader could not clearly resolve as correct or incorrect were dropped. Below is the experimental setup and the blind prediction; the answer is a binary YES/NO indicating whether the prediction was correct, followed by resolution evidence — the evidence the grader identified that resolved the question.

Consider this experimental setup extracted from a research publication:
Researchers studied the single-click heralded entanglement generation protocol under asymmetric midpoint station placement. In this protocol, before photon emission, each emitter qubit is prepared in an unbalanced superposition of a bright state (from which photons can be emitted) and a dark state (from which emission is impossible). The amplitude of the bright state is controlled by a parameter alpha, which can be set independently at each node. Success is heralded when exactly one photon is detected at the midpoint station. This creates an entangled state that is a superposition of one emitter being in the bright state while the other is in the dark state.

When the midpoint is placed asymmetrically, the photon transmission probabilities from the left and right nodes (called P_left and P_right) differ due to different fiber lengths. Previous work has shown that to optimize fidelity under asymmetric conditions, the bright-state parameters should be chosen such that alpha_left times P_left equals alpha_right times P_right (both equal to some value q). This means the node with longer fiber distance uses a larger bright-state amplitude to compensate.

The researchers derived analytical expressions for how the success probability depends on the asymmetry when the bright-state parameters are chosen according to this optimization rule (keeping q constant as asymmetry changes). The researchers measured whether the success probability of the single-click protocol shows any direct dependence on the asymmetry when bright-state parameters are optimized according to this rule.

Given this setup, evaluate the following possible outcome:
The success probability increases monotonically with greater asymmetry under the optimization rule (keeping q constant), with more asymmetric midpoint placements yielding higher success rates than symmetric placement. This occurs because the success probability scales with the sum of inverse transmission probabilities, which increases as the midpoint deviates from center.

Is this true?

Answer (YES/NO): NO